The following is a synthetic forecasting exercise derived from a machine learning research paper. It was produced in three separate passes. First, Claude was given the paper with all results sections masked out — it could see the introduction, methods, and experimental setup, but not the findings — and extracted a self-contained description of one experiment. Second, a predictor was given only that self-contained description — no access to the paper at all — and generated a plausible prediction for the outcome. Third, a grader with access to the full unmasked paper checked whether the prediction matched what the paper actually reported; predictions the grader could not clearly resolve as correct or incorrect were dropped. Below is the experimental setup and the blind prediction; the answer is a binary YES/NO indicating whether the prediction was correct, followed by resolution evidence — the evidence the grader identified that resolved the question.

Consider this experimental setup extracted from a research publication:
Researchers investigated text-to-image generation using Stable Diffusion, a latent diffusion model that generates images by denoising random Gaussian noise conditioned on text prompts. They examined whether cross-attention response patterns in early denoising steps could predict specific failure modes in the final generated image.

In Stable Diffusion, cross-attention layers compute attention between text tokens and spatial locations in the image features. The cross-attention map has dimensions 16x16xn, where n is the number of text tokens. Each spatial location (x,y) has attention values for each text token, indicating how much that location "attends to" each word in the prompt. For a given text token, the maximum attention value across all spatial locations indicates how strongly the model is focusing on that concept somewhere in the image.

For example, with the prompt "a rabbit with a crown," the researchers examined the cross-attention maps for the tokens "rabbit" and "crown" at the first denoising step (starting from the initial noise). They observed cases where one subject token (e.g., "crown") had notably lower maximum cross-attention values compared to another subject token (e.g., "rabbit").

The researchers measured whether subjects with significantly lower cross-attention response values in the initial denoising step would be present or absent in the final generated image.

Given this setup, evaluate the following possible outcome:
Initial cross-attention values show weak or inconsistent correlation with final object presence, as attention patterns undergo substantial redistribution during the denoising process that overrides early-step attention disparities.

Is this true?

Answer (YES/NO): NO